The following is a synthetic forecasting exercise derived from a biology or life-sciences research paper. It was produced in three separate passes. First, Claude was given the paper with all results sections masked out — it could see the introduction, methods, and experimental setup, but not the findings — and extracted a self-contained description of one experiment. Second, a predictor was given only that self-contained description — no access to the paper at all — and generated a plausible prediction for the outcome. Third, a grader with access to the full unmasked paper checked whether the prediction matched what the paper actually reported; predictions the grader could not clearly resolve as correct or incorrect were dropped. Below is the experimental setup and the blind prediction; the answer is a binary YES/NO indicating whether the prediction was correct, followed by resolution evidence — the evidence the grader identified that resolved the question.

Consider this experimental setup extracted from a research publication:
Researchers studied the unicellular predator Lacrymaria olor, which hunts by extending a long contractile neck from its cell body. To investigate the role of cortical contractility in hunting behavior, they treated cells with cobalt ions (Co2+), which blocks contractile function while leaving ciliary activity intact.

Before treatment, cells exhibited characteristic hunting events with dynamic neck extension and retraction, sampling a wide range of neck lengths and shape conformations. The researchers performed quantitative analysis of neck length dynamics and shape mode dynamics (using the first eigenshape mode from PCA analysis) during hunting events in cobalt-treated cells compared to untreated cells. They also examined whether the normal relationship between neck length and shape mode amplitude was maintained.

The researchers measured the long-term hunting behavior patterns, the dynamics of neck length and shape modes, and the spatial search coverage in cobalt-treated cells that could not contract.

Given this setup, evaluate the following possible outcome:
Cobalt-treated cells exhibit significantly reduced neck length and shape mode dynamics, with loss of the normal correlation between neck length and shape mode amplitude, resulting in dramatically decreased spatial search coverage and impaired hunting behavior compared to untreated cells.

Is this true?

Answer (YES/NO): YES